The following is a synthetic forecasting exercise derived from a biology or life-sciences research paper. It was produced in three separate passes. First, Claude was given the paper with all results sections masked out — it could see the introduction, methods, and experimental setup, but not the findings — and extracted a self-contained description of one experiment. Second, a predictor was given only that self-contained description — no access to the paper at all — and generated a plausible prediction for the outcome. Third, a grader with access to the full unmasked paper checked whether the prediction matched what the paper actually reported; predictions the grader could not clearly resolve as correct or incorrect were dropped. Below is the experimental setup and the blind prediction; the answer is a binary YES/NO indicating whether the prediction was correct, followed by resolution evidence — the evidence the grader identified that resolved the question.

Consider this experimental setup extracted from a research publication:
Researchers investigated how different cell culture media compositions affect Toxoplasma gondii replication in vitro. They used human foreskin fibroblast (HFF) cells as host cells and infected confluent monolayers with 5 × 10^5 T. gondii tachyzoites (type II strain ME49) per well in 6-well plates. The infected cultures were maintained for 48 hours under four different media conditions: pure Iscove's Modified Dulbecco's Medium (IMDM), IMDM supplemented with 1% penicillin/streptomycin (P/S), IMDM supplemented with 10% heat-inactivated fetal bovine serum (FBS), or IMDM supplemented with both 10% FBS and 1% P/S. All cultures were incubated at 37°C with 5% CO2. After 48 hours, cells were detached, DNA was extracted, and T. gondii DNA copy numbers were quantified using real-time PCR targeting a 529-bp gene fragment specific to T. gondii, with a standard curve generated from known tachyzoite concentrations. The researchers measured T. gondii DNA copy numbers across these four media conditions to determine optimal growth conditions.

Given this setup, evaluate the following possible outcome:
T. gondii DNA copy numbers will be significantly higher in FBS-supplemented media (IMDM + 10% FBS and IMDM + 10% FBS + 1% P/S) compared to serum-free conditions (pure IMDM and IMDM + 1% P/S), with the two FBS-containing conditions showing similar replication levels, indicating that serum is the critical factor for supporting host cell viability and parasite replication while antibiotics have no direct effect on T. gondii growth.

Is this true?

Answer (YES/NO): NO